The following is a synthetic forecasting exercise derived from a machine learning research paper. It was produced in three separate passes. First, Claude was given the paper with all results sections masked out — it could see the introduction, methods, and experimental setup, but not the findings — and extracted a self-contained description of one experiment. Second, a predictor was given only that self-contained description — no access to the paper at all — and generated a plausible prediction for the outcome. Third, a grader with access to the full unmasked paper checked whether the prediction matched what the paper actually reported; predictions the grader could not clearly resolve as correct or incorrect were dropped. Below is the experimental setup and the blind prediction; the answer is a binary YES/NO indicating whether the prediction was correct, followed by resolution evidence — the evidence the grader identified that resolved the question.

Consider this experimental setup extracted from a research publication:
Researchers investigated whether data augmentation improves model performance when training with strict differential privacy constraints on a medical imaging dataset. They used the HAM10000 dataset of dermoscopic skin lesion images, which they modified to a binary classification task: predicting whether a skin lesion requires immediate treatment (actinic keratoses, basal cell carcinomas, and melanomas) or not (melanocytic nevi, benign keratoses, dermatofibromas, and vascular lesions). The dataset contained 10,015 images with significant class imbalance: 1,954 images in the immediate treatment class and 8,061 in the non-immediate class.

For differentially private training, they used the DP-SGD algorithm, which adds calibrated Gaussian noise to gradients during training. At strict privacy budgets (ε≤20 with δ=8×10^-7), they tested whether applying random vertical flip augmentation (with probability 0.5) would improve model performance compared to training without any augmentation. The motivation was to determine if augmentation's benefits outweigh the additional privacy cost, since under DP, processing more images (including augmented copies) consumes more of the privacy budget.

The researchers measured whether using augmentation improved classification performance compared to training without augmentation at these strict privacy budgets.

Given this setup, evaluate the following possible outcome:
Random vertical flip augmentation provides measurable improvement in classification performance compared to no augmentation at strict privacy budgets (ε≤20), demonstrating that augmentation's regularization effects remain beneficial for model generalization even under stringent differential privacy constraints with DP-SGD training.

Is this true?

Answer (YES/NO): NO